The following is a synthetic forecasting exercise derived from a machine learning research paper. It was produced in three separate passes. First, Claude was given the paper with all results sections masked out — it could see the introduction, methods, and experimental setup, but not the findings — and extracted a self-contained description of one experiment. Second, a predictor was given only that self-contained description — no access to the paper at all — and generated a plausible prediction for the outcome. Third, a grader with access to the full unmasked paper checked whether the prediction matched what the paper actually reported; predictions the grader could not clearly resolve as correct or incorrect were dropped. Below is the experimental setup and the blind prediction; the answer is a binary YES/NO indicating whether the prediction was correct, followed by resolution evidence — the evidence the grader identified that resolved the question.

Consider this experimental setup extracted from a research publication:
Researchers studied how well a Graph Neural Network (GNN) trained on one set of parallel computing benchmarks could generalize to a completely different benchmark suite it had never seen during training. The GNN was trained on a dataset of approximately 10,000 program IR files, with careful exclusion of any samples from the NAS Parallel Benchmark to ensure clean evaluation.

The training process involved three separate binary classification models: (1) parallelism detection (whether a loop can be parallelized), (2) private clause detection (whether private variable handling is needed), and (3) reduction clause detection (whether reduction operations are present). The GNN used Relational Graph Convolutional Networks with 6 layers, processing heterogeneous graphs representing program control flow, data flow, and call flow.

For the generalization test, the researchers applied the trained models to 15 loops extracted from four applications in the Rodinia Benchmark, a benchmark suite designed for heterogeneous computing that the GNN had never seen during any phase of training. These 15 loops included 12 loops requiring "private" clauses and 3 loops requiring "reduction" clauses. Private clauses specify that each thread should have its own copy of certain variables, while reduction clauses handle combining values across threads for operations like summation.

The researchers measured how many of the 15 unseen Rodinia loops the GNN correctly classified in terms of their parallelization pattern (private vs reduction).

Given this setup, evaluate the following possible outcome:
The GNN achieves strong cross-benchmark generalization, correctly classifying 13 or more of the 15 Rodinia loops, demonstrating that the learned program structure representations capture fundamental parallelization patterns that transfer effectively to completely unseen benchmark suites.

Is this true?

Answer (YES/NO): YES